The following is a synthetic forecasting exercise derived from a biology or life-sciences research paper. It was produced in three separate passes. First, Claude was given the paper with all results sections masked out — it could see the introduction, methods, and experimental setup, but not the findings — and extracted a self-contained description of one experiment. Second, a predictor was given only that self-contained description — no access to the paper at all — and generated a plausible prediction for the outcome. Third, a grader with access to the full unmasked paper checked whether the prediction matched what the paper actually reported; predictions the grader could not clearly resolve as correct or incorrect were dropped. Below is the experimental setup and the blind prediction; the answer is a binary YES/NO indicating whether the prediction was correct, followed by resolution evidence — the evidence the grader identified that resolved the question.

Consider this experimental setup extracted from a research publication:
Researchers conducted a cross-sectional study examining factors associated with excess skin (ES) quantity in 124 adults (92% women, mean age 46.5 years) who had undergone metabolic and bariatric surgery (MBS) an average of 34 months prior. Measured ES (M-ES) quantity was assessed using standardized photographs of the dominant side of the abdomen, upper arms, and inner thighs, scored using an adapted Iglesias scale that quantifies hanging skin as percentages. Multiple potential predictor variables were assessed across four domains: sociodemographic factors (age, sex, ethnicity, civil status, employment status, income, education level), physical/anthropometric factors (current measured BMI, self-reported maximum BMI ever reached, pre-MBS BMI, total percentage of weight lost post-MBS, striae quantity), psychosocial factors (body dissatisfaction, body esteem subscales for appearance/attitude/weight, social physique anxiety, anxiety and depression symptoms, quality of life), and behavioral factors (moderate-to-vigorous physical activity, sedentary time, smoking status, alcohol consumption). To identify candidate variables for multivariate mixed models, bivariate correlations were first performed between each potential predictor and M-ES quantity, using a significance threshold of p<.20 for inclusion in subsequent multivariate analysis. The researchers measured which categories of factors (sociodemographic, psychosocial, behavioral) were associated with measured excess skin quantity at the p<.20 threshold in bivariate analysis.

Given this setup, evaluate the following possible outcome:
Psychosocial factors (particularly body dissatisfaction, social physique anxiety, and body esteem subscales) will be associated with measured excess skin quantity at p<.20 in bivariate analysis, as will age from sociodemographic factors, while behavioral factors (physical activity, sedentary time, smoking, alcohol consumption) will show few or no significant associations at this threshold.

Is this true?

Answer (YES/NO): NO